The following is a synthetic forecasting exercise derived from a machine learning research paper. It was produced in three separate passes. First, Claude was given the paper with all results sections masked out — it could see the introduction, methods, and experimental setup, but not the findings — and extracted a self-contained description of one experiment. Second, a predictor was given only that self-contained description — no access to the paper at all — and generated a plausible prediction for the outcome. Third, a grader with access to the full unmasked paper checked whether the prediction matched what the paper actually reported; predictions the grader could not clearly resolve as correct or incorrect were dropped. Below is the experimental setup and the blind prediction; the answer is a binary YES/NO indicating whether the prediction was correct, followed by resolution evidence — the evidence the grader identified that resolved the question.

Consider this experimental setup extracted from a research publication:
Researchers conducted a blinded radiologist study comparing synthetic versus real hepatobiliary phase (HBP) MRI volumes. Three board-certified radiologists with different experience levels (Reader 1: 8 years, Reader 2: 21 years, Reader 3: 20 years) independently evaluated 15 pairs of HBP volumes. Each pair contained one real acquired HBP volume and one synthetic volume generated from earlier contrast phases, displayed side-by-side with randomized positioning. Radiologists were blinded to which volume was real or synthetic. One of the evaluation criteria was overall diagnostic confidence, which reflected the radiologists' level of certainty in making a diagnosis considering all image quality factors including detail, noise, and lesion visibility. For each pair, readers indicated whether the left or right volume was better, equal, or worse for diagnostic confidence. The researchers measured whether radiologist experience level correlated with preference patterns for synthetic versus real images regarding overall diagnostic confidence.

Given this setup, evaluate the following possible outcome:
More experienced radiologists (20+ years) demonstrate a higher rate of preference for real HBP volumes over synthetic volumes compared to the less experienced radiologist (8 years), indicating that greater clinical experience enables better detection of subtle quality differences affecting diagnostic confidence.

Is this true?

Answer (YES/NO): NO